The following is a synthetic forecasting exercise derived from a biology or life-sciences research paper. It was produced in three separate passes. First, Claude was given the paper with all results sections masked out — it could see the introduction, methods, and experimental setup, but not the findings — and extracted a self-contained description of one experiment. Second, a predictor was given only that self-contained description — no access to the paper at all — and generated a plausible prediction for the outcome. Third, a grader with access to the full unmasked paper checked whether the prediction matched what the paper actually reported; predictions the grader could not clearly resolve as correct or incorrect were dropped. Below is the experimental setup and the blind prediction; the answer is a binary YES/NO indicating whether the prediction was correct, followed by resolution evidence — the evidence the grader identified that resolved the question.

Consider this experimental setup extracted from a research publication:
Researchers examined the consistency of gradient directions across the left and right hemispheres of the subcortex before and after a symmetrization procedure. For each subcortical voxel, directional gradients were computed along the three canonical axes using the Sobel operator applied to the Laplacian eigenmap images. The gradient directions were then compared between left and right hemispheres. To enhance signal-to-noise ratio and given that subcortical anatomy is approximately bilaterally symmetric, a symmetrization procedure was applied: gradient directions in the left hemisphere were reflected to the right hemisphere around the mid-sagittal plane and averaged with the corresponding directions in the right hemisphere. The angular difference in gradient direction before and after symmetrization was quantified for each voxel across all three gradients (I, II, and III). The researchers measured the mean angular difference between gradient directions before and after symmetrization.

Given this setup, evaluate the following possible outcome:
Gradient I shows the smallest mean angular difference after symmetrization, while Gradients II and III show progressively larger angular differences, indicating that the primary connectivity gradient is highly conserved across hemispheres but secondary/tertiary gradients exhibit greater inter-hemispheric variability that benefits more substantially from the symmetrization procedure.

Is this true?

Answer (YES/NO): NO